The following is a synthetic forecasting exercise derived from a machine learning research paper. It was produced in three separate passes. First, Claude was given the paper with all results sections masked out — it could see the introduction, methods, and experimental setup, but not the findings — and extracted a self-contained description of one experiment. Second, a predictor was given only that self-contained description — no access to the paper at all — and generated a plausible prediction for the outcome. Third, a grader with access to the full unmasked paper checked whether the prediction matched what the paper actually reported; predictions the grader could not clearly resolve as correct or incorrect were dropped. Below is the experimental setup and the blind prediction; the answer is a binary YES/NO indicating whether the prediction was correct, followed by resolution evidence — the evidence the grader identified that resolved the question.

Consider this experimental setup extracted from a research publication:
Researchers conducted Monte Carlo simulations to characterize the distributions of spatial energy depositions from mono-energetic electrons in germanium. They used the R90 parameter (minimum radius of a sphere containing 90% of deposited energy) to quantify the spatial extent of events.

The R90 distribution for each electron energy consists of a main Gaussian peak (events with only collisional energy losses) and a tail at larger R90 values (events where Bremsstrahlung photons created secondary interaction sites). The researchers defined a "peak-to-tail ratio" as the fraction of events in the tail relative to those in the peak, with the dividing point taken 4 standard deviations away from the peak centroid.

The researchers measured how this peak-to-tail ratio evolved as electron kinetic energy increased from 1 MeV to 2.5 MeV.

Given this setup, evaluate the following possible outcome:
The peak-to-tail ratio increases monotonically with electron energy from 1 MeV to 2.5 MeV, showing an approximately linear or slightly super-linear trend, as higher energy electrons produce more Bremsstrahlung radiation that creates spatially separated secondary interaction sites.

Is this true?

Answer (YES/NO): NO